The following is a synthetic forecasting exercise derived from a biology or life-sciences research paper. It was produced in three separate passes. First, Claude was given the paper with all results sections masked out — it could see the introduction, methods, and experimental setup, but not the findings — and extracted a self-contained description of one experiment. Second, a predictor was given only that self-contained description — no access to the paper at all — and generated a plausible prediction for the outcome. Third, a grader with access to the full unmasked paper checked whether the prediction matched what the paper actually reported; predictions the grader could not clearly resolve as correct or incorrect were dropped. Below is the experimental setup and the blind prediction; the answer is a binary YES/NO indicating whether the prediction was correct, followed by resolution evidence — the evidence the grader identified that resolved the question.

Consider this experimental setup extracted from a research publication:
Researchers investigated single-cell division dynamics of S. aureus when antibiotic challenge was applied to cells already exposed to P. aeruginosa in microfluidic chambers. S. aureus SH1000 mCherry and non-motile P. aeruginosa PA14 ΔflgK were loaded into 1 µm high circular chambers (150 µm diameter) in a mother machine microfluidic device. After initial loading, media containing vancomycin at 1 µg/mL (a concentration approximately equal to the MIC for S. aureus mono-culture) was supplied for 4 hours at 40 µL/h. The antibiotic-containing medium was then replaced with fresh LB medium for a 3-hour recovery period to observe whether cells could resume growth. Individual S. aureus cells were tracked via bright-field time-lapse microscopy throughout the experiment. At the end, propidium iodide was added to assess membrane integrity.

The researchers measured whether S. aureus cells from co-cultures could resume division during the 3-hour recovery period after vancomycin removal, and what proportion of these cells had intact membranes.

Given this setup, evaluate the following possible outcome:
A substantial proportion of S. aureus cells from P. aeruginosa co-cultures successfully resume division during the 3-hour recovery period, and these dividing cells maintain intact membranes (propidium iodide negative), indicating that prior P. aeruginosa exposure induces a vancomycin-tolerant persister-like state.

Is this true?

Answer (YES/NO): NO